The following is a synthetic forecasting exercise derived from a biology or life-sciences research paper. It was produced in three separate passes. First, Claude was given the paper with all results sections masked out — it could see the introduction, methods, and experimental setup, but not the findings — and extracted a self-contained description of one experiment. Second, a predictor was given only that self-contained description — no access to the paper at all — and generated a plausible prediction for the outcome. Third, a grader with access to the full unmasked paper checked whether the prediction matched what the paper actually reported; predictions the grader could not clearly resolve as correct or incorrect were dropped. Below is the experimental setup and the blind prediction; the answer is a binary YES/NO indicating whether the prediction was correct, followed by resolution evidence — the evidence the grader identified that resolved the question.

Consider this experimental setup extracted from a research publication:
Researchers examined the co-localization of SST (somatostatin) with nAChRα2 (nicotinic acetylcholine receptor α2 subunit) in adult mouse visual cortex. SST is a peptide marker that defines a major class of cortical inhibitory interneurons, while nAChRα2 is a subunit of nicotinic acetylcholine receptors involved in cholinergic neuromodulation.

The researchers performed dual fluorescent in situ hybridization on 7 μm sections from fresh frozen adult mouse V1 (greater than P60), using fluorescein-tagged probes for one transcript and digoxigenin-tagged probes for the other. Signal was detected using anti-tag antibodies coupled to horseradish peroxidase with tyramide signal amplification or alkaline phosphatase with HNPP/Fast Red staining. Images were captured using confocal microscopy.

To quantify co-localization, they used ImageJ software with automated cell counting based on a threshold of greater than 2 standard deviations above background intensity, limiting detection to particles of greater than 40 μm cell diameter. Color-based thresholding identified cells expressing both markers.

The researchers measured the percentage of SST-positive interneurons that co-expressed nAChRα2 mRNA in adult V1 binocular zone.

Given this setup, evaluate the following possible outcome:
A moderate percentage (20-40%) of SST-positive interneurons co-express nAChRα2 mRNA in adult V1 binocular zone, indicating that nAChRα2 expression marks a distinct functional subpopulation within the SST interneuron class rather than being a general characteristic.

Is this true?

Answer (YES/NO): YES